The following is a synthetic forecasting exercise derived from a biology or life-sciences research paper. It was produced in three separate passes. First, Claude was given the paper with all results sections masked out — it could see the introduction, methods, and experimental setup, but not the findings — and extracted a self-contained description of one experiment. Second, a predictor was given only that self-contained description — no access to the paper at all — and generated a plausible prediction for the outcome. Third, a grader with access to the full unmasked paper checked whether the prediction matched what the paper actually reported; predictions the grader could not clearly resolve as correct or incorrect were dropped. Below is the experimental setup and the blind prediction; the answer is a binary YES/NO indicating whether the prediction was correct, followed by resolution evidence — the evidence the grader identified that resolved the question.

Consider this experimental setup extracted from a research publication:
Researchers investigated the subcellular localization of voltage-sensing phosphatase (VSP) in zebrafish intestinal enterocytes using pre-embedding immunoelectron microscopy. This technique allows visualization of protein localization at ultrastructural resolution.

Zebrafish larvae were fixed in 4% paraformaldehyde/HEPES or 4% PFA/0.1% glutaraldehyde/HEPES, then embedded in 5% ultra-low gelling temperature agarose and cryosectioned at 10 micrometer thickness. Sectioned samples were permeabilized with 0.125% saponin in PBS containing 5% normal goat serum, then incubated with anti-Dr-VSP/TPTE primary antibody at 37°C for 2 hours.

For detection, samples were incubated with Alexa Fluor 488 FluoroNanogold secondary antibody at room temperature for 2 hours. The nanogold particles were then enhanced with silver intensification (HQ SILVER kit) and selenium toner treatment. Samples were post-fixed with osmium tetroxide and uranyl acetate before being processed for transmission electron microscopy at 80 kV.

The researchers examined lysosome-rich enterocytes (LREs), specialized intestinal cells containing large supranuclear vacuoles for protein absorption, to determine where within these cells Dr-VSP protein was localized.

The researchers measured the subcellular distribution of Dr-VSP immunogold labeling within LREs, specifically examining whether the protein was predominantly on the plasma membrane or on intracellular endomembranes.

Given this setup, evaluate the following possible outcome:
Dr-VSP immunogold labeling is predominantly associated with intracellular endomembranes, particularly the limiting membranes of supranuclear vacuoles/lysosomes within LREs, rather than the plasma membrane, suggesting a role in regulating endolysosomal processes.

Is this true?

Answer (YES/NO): NO